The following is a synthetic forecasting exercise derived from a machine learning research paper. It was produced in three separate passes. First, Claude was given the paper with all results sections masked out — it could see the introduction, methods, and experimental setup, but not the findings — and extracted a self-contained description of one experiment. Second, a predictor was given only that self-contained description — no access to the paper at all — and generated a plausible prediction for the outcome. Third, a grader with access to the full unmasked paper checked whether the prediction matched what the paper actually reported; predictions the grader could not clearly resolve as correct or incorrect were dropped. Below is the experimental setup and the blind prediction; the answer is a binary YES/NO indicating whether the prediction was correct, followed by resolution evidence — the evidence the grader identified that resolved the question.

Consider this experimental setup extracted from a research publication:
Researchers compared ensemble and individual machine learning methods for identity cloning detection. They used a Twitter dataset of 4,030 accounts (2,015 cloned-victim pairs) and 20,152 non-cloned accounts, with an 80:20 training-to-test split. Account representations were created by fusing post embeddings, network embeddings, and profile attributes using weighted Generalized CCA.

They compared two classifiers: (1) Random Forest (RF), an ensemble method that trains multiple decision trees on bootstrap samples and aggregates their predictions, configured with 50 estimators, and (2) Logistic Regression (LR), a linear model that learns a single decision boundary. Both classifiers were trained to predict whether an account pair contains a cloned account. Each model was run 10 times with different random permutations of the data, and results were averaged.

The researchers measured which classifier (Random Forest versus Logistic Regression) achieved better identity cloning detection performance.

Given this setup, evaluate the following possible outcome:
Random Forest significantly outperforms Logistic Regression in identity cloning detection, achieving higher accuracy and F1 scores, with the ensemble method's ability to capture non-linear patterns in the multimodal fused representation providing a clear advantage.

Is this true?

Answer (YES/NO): NO